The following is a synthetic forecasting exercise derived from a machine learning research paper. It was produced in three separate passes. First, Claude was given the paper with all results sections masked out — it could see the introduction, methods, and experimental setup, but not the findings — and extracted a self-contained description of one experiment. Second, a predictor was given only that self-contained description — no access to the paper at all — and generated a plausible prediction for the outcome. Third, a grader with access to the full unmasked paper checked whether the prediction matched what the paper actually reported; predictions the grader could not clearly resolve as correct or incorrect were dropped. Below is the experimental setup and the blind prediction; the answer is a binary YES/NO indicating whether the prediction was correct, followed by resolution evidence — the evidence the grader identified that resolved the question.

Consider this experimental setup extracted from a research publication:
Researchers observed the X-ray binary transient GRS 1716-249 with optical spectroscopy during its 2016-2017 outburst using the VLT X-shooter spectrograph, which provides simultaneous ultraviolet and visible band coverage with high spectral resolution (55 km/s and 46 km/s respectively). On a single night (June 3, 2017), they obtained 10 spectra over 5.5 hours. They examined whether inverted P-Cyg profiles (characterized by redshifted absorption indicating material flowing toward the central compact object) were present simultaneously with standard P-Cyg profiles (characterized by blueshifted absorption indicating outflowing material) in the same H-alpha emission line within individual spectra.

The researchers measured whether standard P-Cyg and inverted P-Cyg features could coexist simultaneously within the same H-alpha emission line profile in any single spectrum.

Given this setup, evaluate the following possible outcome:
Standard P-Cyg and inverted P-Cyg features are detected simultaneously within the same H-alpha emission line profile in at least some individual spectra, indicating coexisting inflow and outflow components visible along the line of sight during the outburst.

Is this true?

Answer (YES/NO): YES